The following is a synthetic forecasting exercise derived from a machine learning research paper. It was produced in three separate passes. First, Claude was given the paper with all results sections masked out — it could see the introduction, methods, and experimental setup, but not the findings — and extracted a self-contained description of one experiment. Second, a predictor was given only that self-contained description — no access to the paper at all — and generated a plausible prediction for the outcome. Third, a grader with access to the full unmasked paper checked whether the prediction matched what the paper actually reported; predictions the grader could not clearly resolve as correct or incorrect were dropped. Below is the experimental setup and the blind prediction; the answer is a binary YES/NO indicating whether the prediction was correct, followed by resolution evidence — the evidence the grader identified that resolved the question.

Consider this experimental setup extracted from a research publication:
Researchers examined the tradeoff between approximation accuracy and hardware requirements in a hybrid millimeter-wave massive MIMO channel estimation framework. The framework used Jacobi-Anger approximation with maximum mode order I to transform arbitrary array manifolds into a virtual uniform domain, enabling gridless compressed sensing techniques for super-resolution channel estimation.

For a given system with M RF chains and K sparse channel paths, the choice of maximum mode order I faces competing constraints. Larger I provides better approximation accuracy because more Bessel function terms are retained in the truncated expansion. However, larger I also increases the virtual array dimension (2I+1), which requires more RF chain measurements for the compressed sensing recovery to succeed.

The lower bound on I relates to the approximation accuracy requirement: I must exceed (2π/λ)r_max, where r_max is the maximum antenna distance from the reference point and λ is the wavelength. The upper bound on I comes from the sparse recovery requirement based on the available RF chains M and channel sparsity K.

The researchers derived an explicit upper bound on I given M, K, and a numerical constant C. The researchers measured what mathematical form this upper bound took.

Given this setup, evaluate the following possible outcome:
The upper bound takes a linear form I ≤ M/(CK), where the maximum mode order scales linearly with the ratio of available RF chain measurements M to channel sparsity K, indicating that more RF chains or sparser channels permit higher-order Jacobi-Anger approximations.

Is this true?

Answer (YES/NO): NO